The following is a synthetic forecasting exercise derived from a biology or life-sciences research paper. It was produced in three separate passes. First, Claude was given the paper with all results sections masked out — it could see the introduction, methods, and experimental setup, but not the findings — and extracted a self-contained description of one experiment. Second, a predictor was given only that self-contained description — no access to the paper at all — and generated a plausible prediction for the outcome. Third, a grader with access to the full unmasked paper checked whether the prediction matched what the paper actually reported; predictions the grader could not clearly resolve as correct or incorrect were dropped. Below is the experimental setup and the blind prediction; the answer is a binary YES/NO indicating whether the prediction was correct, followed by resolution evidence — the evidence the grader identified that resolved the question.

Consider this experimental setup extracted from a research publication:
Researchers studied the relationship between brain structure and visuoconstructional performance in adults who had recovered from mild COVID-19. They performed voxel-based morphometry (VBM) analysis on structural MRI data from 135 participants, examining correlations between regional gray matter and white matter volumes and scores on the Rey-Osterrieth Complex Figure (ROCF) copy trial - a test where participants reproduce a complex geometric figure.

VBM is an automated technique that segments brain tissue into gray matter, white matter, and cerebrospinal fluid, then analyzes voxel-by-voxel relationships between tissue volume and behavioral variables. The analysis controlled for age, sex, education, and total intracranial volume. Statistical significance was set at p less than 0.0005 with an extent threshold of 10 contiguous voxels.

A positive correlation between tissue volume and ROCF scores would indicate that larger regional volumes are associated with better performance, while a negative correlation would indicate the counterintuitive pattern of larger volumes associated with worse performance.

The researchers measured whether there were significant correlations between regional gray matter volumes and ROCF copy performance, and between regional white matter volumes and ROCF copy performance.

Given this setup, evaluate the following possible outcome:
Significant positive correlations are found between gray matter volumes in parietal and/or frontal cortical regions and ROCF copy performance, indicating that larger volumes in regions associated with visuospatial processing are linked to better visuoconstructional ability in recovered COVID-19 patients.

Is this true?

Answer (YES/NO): NO